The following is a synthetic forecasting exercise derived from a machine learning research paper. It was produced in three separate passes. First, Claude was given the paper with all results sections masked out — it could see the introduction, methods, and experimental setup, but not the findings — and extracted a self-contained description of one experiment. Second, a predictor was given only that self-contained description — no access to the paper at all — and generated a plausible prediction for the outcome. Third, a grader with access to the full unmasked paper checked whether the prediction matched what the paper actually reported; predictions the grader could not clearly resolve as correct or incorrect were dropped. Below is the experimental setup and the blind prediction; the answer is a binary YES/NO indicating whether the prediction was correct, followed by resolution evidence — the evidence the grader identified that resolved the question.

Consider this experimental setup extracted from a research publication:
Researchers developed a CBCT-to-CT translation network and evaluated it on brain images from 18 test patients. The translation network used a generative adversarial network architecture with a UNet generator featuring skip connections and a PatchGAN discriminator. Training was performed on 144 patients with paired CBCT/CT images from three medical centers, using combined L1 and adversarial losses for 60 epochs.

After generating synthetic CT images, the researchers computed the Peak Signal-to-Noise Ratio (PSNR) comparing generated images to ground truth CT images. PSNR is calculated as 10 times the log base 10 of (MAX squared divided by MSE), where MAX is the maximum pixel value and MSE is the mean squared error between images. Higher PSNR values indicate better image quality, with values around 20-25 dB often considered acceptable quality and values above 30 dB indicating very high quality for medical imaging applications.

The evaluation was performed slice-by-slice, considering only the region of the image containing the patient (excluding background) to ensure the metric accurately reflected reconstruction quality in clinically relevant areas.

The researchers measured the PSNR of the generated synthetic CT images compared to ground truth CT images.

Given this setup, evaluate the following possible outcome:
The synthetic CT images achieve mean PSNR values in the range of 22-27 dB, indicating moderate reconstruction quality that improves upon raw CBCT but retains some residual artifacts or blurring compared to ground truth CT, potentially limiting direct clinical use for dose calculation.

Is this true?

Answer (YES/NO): NO